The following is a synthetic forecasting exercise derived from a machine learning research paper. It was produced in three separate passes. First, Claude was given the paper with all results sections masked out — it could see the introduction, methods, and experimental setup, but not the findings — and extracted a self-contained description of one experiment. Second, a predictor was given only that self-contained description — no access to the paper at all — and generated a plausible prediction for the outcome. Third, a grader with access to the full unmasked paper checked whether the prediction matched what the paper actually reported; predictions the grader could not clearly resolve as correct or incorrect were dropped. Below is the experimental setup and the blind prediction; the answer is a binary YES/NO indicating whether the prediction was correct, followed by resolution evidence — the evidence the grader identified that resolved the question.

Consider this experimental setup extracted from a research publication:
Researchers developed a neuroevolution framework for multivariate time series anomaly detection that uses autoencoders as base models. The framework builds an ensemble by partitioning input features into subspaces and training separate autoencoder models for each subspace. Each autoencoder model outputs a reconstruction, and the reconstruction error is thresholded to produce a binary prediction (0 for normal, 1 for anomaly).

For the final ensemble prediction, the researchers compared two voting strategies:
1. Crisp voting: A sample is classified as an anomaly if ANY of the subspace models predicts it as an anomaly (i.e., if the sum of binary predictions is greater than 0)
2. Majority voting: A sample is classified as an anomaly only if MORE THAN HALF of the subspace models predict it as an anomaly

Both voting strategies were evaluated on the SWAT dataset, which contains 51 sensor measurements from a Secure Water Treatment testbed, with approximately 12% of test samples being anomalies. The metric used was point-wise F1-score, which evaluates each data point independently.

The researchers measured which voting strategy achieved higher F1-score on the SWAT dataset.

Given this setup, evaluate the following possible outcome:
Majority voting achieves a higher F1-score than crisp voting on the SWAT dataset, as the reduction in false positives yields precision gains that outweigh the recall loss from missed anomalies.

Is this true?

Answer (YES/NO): NO